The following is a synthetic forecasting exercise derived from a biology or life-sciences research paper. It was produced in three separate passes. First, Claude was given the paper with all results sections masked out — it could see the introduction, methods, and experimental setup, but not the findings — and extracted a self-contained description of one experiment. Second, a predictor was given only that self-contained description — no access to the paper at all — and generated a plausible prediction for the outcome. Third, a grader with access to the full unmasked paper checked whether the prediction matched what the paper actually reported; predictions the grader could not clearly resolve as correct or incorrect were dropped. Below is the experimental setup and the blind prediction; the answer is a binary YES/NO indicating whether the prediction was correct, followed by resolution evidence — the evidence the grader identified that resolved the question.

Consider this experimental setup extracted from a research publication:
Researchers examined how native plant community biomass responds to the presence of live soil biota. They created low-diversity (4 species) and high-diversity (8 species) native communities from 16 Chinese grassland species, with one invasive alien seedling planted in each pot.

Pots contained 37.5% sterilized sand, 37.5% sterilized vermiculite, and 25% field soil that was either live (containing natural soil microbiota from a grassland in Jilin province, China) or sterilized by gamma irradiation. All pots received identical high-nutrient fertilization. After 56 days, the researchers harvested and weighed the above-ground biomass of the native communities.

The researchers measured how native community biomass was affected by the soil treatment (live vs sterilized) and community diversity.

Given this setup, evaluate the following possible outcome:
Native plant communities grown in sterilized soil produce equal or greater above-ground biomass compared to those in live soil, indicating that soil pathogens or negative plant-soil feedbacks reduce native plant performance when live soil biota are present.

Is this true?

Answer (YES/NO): YES